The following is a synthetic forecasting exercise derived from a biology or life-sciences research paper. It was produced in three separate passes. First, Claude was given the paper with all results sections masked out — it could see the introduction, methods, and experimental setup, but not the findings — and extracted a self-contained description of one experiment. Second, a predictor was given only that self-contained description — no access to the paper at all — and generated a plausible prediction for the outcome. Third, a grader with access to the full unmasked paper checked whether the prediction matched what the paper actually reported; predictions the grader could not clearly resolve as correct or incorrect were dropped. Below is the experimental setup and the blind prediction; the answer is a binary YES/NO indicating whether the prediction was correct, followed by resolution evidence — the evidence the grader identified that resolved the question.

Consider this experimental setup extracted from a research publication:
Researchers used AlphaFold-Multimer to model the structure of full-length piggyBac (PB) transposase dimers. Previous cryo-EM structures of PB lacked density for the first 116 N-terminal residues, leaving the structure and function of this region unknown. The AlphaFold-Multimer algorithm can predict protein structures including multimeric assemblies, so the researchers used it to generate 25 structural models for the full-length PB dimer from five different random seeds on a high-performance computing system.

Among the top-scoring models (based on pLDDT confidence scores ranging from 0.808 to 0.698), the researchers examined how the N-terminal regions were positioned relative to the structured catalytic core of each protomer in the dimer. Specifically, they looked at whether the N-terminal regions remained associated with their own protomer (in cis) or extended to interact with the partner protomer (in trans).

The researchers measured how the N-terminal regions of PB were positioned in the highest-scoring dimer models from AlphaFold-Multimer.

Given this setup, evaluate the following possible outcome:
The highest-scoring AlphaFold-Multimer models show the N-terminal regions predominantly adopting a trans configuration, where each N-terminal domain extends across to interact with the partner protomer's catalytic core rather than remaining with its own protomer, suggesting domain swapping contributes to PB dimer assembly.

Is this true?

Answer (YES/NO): NO